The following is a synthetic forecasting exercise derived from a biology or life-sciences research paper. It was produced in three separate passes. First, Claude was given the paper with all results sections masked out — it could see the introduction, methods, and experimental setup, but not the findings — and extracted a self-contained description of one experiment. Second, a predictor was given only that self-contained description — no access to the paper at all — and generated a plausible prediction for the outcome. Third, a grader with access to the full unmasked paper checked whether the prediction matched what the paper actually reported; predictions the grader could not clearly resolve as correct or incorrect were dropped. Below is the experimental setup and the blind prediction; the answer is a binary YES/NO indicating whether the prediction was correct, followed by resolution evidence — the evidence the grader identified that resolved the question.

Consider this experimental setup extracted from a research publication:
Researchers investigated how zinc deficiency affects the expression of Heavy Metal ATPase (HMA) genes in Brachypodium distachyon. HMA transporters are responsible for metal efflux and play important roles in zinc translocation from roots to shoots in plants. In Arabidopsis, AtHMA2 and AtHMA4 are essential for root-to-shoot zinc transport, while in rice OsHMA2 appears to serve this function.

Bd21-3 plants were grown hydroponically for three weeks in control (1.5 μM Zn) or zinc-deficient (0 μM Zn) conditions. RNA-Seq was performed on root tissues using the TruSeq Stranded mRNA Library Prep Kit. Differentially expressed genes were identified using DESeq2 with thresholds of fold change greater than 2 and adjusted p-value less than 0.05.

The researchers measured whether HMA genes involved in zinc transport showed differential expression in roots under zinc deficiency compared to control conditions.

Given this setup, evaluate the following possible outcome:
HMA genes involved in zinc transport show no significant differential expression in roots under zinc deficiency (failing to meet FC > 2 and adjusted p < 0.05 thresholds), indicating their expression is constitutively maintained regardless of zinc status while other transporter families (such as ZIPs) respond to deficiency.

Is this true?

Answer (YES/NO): YES